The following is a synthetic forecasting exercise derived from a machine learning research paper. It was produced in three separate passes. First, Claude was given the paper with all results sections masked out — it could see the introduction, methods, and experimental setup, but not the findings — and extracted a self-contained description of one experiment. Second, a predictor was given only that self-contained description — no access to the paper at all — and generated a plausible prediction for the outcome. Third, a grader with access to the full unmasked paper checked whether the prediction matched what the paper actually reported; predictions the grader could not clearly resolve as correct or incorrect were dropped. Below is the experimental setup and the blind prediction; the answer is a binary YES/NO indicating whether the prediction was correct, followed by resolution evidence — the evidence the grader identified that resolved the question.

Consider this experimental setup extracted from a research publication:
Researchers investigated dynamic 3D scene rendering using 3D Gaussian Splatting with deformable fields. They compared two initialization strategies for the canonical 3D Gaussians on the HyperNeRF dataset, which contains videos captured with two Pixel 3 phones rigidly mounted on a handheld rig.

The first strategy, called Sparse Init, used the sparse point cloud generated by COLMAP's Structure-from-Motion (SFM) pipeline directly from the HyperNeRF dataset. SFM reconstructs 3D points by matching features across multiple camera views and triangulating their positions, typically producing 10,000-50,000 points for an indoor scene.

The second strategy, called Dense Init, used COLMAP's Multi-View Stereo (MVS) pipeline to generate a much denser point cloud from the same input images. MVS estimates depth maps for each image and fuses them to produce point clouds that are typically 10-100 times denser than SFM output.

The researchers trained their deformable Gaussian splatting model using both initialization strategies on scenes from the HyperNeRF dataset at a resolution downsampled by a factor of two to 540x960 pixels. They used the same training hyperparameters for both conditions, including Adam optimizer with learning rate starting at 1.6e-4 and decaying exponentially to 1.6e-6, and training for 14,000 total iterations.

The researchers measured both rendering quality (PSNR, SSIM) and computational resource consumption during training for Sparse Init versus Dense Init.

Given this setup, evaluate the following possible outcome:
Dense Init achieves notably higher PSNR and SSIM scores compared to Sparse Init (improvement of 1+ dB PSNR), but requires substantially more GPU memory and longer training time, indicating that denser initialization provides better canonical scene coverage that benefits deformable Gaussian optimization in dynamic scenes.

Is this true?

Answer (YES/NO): NO